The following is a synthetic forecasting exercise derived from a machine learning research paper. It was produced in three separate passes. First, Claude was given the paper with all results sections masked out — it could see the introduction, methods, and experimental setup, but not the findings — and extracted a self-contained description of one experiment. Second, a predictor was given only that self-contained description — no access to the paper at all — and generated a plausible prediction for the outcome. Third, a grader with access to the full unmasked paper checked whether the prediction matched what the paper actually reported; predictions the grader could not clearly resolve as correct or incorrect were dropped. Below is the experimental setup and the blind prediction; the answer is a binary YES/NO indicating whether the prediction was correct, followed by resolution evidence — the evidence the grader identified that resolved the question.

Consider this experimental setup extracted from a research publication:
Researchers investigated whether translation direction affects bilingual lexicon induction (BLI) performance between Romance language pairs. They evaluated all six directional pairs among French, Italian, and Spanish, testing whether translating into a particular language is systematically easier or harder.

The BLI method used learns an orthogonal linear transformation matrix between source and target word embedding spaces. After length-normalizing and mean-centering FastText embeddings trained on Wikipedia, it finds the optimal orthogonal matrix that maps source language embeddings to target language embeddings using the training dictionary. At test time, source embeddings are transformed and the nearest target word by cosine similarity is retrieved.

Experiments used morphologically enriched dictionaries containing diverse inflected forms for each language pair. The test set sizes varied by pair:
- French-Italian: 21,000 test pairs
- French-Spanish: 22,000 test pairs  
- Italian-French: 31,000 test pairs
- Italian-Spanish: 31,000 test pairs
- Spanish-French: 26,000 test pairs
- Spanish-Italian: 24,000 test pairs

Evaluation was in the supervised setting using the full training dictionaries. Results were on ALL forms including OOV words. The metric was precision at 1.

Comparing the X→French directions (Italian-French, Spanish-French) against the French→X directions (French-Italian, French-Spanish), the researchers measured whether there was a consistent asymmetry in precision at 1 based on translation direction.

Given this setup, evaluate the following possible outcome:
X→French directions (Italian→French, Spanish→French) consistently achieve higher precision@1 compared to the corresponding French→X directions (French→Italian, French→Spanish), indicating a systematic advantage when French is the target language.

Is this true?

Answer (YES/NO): NO